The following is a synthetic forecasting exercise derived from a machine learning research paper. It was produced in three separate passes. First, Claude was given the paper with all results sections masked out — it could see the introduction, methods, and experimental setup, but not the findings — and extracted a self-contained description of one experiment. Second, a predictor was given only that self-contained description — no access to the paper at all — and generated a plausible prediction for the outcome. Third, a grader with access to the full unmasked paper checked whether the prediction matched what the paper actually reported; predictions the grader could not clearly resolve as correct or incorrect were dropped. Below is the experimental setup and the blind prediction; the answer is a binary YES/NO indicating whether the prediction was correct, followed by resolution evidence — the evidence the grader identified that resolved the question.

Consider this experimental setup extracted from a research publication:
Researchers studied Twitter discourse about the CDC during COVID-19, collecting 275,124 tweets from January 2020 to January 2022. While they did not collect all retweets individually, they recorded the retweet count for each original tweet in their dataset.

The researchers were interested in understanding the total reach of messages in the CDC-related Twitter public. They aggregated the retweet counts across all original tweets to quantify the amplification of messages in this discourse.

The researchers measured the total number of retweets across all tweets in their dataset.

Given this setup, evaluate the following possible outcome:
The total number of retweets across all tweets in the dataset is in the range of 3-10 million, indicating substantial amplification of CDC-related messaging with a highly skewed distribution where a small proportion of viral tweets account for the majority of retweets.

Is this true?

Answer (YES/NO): YES